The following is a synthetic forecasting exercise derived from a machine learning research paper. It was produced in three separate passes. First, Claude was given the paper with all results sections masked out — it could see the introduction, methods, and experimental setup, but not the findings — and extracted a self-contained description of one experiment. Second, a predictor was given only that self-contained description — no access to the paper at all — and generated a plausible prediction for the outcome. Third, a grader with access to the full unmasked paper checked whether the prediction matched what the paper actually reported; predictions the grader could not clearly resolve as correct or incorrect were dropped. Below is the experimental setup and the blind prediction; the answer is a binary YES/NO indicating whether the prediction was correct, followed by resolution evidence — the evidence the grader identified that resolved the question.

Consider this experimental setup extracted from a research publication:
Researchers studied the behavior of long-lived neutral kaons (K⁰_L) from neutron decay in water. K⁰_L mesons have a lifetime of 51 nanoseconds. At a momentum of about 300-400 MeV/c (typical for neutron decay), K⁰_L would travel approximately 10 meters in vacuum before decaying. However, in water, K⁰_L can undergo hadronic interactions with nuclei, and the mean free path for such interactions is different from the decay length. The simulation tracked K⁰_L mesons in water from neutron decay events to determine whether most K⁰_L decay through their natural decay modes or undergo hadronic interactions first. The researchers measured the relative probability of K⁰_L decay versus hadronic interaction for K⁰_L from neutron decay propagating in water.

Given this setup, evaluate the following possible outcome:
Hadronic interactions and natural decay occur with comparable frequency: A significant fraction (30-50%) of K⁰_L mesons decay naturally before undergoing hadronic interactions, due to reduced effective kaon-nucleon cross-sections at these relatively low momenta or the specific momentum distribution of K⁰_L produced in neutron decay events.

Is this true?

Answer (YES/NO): NO